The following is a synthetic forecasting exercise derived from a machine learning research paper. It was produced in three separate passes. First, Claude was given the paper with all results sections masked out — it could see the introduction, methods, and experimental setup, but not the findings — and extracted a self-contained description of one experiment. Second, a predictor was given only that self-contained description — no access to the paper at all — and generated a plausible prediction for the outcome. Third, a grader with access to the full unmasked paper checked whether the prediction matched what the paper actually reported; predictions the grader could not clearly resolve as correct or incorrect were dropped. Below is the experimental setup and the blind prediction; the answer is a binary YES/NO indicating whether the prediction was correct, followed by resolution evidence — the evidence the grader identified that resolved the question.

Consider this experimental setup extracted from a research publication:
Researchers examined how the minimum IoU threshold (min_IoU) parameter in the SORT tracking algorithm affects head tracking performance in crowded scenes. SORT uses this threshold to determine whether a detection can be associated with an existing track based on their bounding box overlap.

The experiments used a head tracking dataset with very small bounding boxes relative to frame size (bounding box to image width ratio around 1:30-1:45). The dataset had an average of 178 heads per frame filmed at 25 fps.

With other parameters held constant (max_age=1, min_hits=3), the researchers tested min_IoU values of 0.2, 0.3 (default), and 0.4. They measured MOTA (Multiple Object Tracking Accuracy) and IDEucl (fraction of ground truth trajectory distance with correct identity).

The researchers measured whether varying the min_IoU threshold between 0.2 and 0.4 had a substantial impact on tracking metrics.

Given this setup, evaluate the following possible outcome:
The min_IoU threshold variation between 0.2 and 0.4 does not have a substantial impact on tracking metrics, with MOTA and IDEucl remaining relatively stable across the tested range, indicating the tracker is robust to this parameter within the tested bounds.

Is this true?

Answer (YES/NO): YES